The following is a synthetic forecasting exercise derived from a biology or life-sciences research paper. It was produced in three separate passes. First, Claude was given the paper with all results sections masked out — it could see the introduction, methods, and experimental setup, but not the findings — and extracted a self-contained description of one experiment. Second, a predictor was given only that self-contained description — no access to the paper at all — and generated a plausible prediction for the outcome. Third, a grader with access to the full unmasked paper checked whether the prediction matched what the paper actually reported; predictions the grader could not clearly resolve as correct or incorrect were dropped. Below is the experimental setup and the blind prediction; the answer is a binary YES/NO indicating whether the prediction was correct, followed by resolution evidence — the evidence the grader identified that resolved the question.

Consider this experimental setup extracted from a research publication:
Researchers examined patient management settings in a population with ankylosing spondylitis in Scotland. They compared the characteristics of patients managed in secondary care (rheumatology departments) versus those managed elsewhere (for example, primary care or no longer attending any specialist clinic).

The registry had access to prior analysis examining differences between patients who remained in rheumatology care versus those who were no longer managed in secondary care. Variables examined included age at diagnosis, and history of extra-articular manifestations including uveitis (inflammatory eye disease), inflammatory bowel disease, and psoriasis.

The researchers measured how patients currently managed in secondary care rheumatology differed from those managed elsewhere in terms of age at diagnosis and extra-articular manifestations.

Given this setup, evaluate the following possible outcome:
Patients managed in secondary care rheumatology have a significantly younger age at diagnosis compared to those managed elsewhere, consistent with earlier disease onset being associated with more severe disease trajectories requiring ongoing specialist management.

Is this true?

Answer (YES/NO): NO